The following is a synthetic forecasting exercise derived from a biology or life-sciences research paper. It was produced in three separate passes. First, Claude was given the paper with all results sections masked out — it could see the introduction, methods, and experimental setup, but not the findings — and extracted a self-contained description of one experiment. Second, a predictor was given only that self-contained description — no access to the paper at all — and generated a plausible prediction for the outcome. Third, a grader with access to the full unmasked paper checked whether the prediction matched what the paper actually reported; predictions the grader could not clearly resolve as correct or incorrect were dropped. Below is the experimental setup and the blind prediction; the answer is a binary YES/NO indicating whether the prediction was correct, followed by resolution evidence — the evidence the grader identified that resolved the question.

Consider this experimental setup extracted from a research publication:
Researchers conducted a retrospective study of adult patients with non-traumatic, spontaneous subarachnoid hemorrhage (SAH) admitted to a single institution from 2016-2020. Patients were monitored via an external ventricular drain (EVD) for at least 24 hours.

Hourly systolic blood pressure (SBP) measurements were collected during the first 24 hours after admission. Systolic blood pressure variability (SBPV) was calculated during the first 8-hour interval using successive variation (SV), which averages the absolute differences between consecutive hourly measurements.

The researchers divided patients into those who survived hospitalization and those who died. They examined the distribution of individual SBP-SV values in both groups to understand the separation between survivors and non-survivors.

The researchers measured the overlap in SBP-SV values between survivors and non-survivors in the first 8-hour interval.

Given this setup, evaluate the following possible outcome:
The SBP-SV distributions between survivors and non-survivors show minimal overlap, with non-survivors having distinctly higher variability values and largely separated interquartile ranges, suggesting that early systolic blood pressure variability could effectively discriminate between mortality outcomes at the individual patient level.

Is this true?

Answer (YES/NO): NO